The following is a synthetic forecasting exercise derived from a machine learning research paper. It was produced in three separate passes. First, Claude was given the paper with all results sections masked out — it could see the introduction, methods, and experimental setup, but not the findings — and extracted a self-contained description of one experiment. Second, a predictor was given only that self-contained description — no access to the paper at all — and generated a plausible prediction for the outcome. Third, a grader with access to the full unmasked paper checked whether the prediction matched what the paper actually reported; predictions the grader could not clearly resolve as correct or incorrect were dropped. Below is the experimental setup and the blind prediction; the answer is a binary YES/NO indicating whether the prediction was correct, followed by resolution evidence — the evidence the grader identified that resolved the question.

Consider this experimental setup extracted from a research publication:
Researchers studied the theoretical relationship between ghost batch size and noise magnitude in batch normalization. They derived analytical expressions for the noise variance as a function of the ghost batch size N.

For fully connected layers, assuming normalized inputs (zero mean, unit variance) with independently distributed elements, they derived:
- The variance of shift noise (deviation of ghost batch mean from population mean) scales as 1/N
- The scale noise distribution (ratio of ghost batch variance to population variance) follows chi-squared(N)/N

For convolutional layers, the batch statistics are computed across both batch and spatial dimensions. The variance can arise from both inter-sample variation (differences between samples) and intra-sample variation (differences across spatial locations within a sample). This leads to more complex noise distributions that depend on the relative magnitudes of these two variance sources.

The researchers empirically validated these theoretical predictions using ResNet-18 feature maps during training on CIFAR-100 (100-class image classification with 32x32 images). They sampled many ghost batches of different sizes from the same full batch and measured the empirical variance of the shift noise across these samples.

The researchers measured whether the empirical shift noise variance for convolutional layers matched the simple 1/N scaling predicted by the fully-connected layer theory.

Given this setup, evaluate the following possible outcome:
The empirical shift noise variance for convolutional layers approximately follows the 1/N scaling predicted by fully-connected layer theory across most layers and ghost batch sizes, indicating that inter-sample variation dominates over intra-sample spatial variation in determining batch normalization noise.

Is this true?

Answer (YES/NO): NO